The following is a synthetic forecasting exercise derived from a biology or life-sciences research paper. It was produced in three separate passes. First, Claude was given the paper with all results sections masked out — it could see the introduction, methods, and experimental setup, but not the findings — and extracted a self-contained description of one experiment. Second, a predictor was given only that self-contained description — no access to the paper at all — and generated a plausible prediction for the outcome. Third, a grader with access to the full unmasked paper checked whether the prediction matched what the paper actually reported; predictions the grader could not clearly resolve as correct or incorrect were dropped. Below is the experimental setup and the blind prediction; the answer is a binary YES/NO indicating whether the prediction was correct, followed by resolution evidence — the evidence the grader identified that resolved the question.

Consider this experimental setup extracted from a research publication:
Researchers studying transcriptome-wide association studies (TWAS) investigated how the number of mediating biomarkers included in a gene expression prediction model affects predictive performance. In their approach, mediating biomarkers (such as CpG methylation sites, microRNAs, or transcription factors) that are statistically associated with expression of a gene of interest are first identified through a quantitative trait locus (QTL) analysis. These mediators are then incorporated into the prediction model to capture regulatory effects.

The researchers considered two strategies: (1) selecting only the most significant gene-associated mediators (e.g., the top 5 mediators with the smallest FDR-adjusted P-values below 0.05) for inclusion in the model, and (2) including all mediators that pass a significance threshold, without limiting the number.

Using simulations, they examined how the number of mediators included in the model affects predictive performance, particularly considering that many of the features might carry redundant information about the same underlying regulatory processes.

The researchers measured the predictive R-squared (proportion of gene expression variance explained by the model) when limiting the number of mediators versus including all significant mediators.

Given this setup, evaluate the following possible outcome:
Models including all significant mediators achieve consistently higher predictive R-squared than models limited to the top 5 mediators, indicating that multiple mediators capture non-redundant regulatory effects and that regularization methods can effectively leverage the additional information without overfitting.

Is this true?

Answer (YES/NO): NO